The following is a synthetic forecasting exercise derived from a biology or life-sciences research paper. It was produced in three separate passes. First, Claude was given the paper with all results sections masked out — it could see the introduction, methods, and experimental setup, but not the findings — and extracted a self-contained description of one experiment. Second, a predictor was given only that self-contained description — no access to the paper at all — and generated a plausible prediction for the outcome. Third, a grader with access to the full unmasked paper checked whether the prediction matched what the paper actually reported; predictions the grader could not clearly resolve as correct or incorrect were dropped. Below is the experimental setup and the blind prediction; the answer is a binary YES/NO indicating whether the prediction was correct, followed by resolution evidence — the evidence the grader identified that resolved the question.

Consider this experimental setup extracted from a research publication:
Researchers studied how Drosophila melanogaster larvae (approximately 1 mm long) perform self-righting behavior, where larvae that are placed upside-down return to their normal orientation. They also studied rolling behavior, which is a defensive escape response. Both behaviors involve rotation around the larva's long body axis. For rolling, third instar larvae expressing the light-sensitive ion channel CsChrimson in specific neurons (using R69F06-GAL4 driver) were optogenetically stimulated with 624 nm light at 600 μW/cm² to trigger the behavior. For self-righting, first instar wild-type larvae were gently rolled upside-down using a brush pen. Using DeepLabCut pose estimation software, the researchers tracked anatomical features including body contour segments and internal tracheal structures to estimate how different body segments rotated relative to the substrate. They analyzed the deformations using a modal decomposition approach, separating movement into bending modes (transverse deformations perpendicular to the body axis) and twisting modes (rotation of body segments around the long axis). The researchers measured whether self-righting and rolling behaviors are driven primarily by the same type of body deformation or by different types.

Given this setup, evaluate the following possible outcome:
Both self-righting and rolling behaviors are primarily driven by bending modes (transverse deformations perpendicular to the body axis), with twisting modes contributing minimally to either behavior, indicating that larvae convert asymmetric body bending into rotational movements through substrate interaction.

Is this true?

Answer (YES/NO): NO